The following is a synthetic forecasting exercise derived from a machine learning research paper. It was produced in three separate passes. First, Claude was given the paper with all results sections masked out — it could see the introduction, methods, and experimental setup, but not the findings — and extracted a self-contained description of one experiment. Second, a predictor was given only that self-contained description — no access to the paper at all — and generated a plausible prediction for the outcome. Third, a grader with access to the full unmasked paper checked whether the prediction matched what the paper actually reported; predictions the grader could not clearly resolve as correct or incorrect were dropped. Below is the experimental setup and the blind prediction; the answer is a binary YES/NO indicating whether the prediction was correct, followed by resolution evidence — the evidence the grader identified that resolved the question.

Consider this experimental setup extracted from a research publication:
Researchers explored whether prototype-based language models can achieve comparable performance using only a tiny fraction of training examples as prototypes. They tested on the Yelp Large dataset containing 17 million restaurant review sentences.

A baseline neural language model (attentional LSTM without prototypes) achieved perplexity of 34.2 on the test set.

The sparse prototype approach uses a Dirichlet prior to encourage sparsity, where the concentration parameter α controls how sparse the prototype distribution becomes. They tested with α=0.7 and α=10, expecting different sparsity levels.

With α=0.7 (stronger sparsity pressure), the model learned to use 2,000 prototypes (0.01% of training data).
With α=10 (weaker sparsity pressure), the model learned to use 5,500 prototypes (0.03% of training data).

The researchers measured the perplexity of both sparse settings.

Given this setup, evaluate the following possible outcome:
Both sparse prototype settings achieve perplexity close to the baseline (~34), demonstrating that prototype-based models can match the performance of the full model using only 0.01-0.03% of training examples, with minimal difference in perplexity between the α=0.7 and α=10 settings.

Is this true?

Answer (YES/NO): NO